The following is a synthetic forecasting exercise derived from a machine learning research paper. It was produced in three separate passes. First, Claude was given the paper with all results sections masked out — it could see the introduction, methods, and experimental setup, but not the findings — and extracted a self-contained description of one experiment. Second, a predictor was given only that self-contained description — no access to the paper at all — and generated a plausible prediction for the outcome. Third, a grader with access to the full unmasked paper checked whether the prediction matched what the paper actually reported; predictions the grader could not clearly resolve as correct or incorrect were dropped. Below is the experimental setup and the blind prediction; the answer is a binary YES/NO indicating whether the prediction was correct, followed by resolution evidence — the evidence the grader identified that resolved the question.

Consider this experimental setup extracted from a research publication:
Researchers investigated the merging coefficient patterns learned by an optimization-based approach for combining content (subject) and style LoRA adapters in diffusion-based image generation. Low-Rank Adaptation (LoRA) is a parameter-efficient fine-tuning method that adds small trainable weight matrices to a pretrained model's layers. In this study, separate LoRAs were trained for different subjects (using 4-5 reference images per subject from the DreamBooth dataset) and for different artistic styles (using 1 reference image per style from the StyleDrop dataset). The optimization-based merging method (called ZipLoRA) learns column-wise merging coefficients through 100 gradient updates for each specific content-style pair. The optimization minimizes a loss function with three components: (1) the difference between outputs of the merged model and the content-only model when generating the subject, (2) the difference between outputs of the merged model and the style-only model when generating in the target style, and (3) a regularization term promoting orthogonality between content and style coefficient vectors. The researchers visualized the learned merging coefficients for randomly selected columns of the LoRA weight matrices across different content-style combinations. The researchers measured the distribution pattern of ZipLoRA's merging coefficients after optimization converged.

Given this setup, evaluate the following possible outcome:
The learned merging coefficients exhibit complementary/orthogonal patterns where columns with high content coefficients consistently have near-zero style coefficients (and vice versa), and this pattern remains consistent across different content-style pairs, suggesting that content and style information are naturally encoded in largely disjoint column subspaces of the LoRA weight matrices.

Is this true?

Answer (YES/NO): NO